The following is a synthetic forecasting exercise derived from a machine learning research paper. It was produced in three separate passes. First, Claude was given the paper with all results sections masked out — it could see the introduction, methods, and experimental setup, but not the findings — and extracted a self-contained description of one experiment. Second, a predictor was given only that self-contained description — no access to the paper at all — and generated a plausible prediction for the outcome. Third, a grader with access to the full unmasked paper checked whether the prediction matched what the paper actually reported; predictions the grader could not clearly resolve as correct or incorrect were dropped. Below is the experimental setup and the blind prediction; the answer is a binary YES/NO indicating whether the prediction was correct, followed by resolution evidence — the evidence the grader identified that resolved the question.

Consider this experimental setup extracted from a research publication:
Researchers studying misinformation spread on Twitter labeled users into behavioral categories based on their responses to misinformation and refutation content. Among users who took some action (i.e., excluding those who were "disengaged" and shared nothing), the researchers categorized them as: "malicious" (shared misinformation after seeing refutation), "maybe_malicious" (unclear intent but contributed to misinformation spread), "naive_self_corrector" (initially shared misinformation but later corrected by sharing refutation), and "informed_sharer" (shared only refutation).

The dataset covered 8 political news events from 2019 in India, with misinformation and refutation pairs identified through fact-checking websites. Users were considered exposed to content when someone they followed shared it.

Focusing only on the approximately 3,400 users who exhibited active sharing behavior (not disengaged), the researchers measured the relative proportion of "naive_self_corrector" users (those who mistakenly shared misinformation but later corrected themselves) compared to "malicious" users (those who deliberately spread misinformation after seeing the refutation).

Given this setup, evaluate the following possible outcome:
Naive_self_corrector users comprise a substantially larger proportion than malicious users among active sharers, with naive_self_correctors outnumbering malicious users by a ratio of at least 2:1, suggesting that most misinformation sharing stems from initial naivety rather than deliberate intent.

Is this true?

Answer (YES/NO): NO